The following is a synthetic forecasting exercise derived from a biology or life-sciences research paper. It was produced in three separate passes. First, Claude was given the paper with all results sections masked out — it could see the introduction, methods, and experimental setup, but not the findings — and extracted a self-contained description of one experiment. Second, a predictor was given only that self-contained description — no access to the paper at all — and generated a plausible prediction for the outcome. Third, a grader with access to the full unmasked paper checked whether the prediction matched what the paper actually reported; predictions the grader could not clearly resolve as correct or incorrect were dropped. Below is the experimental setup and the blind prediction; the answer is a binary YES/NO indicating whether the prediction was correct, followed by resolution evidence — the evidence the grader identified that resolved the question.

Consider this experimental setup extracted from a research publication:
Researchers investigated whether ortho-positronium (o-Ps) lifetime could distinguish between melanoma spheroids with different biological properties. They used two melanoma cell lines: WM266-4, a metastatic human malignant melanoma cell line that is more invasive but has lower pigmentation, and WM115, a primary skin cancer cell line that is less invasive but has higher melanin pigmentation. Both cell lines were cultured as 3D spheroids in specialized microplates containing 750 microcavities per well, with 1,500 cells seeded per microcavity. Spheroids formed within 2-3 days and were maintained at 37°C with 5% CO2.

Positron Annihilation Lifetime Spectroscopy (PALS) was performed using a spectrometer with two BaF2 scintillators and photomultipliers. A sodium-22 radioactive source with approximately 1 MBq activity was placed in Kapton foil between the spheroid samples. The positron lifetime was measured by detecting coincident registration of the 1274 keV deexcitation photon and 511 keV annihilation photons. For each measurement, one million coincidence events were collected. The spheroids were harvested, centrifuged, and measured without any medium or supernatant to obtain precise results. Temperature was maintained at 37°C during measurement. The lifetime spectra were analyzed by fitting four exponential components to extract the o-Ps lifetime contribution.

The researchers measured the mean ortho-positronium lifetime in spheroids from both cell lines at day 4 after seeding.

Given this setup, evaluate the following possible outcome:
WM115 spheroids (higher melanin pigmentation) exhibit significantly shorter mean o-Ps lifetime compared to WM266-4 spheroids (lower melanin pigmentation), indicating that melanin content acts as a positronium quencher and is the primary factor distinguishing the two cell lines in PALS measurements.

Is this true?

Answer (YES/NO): NO